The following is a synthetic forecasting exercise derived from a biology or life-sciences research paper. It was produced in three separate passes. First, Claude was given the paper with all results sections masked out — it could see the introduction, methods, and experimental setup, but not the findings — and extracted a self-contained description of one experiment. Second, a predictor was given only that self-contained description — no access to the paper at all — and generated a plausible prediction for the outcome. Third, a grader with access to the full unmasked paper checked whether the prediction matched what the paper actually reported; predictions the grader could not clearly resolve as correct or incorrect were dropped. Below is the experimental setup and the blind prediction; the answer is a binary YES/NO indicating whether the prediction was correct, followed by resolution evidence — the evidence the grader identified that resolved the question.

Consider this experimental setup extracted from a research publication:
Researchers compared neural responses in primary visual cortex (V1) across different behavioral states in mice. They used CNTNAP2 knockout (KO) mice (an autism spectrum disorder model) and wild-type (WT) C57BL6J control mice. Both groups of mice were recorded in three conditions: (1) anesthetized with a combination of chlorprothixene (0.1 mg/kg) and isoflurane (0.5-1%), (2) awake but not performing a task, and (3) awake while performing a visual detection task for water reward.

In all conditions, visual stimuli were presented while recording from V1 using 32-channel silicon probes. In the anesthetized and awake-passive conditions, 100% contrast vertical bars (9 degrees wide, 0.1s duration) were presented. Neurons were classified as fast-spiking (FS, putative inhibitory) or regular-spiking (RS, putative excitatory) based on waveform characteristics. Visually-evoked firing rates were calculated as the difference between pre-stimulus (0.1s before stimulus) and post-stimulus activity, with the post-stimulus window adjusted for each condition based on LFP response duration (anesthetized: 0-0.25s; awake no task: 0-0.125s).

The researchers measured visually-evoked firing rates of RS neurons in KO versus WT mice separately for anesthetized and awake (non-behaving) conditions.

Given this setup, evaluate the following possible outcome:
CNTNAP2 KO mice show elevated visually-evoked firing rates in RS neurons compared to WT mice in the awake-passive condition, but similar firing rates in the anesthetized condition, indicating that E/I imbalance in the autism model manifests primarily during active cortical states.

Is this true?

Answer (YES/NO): NO